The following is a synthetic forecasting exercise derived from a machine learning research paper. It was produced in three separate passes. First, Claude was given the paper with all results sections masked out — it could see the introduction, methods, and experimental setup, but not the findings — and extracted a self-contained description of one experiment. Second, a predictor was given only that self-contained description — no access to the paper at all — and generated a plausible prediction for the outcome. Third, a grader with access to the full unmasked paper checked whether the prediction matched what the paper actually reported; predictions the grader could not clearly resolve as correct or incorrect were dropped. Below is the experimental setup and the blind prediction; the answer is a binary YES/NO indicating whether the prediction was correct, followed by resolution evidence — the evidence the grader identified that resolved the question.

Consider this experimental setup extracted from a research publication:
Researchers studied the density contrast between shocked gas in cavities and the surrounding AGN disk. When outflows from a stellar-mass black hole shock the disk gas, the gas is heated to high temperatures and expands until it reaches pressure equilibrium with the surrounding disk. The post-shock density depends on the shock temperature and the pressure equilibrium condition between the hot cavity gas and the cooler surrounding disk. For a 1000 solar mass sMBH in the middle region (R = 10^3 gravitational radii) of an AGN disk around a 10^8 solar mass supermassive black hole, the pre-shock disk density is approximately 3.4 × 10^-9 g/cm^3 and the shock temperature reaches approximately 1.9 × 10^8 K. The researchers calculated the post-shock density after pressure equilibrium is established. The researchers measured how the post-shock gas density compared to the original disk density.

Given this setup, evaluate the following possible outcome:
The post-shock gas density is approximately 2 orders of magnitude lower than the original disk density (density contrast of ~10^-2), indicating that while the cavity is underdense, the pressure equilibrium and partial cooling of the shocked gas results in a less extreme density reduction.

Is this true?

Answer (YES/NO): NO